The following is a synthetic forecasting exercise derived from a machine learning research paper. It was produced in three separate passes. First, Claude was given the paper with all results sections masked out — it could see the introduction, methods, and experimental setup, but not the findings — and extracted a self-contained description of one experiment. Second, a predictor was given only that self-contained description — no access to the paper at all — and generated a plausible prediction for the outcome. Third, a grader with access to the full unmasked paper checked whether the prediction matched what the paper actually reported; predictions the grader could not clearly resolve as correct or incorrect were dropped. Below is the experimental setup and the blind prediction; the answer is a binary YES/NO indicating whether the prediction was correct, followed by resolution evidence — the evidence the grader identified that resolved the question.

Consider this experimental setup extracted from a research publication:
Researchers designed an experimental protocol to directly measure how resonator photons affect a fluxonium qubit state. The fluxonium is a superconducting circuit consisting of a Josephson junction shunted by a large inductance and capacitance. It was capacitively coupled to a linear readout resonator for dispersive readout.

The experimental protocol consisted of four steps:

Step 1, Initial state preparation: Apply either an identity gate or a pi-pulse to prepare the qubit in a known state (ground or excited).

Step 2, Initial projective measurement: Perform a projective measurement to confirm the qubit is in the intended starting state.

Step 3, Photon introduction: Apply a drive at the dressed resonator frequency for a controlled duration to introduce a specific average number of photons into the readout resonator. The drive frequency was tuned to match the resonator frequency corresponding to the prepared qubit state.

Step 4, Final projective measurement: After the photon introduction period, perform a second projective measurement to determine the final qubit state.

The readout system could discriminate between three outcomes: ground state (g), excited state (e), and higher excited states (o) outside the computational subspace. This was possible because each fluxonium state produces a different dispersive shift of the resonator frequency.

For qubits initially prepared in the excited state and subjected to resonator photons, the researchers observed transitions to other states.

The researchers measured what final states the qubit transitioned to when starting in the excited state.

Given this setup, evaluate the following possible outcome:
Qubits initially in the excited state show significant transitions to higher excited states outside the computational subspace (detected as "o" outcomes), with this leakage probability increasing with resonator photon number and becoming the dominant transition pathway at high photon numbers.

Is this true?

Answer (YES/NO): NO